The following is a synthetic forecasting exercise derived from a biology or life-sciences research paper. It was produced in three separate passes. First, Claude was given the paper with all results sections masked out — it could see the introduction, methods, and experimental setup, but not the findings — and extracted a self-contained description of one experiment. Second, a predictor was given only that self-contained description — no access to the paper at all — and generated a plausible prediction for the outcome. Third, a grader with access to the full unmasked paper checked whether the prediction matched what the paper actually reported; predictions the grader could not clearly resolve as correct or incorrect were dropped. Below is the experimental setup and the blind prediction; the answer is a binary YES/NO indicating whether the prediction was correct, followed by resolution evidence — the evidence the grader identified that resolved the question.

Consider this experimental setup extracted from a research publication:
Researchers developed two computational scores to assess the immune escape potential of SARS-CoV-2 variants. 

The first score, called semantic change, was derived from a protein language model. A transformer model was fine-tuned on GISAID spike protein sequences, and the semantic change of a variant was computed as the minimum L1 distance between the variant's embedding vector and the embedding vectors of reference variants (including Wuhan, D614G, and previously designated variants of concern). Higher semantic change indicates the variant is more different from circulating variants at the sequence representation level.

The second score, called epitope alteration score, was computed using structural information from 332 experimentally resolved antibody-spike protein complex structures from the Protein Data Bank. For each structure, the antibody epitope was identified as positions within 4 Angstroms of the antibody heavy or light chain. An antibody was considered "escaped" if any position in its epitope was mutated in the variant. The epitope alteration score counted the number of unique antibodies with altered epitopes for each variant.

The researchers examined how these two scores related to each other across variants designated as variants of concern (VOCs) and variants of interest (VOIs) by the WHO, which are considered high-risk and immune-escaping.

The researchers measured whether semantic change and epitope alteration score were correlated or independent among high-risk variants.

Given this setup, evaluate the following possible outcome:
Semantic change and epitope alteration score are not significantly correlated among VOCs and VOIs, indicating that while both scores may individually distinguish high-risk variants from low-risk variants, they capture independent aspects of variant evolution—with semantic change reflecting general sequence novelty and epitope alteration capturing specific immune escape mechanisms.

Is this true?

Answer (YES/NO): YES